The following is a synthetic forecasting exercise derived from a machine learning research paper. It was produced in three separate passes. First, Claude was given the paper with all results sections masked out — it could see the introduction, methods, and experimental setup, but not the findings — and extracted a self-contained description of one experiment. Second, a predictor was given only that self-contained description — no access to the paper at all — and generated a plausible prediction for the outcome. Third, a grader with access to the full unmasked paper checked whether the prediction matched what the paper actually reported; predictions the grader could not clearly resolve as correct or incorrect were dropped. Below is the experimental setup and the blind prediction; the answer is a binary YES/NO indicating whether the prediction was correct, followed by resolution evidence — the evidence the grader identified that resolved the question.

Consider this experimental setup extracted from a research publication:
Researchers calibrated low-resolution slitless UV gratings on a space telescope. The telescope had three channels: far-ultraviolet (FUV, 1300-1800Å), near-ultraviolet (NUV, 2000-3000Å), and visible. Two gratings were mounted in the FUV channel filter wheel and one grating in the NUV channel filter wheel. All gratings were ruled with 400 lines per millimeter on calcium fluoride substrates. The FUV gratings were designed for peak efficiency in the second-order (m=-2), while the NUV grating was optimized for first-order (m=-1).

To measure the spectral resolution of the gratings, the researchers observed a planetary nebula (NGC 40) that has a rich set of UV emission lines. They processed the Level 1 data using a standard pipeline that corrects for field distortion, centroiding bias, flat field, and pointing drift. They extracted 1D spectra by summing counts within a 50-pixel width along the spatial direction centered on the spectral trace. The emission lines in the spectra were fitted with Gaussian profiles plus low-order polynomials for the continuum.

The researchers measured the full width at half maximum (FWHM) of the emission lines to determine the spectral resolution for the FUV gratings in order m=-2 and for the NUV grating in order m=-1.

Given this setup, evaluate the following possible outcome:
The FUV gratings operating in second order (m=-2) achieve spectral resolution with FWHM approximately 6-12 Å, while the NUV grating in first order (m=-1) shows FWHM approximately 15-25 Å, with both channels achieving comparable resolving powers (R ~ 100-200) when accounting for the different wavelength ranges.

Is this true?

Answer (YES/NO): NO